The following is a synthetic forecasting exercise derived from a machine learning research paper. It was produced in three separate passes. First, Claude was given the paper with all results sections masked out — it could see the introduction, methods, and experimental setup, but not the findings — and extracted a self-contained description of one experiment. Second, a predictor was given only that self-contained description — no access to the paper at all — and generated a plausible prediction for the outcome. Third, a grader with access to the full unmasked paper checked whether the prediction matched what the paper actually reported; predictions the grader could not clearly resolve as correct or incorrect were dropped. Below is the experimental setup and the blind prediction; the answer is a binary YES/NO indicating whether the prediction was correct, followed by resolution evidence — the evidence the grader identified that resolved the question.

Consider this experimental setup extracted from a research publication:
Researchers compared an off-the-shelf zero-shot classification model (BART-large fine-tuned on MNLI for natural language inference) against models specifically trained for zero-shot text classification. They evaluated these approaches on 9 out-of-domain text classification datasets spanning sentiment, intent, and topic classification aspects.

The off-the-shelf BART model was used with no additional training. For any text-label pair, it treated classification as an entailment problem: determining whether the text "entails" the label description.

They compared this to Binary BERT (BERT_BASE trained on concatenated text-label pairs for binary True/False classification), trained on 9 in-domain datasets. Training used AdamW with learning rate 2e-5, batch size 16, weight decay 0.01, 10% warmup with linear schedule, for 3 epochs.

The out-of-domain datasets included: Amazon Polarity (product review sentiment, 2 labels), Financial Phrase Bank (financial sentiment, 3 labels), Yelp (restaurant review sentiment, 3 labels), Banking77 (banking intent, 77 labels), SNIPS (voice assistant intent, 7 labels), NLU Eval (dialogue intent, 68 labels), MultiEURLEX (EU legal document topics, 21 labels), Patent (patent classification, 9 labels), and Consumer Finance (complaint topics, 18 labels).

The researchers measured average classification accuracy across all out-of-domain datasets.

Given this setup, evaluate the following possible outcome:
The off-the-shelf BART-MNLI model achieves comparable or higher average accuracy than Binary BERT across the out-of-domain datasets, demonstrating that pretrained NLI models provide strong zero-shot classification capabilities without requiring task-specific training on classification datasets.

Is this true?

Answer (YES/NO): NO